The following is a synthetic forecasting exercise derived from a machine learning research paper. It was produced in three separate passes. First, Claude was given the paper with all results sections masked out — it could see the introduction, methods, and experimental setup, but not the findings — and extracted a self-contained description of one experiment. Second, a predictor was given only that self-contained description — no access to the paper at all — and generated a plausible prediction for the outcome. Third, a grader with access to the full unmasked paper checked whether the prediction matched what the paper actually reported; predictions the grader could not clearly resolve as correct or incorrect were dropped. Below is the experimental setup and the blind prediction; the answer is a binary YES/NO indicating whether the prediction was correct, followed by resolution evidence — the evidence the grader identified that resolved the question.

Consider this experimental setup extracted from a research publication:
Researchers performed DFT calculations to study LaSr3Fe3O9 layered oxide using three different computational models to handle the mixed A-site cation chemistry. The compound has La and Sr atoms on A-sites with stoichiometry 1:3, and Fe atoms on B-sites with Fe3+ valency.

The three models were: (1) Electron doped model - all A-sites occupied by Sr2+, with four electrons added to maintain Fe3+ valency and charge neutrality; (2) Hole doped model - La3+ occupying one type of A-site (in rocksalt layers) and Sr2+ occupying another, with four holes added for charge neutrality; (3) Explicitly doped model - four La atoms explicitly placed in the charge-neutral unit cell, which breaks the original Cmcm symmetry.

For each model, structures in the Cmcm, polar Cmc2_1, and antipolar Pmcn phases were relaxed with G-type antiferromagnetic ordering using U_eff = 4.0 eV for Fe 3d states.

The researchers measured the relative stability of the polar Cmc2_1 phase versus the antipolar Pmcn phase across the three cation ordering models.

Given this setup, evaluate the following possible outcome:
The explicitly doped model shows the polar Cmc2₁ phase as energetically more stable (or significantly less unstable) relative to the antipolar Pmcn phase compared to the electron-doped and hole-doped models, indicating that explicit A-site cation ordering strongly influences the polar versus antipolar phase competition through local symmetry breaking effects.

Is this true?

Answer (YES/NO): NO